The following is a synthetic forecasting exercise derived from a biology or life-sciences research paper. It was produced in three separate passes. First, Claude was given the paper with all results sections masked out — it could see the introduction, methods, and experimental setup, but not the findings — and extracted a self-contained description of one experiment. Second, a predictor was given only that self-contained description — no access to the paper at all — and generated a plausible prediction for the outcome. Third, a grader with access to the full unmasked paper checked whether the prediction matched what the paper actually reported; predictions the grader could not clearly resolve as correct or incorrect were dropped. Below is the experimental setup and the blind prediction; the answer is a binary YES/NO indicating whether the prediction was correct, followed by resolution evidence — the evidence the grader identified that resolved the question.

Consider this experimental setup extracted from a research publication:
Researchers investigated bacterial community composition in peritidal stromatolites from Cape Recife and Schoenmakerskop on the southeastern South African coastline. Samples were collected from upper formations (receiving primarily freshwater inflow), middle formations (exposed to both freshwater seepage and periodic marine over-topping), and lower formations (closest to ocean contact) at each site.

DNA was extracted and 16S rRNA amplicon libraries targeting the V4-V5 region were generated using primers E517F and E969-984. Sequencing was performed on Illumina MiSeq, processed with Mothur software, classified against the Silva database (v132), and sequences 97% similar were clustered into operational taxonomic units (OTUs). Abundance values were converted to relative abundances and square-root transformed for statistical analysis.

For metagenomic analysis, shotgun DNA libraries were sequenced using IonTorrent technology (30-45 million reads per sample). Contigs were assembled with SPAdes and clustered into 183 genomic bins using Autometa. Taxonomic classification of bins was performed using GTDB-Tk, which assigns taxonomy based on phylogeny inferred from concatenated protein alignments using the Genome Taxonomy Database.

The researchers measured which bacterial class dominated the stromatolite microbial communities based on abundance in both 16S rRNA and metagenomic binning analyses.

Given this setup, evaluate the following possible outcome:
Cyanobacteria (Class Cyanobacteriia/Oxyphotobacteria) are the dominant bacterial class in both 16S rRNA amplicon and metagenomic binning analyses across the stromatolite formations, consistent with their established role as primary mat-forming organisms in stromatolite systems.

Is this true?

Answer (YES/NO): YES